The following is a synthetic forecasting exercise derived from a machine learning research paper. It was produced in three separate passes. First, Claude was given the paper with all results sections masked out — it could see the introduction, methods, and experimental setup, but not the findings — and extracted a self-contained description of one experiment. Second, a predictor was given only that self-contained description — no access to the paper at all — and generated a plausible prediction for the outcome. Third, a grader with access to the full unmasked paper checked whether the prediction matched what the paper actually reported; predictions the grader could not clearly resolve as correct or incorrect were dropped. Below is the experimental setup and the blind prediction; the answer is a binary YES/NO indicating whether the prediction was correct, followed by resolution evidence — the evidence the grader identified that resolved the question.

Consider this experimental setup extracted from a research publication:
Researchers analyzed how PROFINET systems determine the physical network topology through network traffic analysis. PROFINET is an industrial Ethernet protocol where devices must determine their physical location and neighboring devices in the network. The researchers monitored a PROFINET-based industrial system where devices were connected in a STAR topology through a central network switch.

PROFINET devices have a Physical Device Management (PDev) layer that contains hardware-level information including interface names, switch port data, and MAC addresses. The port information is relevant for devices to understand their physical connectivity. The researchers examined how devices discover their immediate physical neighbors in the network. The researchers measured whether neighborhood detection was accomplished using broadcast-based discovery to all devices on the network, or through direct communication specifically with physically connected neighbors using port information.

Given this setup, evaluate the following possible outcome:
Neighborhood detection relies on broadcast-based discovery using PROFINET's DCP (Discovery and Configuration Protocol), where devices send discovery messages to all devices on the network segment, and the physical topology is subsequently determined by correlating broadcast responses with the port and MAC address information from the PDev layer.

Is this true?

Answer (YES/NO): NO